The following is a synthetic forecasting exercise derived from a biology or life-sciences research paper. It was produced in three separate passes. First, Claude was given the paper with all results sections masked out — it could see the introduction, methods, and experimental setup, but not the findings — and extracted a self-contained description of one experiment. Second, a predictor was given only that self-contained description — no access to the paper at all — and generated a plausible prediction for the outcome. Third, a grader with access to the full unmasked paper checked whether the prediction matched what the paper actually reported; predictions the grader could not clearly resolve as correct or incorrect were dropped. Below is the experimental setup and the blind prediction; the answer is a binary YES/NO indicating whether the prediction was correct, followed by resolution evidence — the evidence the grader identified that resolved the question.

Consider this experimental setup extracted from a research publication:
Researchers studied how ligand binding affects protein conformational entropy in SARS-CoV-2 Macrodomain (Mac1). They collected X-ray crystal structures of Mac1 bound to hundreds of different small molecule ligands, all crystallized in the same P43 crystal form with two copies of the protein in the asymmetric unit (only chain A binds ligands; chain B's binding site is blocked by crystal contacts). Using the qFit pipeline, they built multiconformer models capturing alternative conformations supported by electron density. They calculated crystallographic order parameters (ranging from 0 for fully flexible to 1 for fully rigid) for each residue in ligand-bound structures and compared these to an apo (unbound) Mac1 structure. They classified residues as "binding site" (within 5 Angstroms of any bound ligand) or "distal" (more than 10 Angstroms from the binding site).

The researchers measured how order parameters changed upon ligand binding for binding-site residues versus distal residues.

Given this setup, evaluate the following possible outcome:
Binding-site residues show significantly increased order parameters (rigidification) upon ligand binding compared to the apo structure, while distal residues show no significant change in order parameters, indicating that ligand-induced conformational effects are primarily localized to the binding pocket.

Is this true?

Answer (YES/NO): NO